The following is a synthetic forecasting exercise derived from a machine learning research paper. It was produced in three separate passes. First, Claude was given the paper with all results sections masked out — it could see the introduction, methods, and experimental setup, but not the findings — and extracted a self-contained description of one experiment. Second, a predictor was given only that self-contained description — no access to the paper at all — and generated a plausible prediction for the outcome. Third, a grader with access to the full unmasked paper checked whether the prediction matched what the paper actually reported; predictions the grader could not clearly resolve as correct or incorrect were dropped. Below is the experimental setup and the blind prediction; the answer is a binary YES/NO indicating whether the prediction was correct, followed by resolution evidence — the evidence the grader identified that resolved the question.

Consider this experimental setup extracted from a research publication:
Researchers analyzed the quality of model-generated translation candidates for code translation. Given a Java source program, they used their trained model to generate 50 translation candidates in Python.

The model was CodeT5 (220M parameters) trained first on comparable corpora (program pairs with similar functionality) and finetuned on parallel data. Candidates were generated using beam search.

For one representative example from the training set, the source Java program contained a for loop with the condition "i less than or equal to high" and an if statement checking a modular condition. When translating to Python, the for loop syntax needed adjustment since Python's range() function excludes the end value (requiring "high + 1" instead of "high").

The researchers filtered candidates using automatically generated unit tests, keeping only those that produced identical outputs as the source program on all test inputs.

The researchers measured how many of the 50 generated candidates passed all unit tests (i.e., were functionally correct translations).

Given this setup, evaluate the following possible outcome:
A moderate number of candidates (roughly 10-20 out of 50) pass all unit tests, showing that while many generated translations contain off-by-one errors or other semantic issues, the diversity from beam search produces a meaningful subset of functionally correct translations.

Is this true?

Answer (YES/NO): NO